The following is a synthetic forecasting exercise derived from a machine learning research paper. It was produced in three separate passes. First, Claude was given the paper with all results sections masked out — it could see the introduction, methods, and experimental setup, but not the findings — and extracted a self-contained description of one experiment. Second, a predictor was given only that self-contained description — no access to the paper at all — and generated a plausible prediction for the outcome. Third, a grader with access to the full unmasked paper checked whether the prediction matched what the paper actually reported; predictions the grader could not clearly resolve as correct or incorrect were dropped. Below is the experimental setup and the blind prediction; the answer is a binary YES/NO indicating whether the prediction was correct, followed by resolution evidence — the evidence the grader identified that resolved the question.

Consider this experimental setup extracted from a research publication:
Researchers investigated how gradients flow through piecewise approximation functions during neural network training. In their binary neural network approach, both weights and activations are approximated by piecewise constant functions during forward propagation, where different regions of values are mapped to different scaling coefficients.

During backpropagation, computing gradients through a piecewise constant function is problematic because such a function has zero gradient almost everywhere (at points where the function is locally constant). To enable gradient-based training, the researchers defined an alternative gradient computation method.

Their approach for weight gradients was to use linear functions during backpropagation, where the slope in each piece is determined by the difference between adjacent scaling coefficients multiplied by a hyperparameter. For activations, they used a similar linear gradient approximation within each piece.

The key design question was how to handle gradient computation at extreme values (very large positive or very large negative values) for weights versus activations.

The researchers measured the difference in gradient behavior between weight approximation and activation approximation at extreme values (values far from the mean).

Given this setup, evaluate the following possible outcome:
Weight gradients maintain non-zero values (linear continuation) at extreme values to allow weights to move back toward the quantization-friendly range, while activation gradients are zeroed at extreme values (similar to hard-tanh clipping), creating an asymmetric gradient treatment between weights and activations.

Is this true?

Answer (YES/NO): YES